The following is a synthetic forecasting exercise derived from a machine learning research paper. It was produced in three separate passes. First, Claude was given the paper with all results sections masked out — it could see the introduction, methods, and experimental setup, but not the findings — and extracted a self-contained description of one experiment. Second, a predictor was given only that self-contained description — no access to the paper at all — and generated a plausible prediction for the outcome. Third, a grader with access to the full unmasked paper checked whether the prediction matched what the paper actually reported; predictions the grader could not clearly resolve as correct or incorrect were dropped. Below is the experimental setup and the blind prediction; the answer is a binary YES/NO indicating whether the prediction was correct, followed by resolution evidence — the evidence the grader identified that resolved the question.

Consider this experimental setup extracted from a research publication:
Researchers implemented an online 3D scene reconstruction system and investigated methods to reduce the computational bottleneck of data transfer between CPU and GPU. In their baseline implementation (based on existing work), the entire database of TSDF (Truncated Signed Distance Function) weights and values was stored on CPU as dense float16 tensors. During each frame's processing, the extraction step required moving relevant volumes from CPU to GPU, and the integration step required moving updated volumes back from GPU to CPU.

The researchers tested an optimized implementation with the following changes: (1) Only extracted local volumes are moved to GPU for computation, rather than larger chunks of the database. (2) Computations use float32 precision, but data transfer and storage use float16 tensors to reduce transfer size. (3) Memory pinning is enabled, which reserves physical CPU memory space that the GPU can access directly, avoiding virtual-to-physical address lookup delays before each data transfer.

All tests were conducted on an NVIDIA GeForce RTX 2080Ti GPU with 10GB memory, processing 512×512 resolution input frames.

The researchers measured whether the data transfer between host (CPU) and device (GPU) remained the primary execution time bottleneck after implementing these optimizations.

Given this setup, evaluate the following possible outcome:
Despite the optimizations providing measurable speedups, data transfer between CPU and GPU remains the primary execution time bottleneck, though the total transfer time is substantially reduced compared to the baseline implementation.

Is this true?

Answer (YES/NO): YES